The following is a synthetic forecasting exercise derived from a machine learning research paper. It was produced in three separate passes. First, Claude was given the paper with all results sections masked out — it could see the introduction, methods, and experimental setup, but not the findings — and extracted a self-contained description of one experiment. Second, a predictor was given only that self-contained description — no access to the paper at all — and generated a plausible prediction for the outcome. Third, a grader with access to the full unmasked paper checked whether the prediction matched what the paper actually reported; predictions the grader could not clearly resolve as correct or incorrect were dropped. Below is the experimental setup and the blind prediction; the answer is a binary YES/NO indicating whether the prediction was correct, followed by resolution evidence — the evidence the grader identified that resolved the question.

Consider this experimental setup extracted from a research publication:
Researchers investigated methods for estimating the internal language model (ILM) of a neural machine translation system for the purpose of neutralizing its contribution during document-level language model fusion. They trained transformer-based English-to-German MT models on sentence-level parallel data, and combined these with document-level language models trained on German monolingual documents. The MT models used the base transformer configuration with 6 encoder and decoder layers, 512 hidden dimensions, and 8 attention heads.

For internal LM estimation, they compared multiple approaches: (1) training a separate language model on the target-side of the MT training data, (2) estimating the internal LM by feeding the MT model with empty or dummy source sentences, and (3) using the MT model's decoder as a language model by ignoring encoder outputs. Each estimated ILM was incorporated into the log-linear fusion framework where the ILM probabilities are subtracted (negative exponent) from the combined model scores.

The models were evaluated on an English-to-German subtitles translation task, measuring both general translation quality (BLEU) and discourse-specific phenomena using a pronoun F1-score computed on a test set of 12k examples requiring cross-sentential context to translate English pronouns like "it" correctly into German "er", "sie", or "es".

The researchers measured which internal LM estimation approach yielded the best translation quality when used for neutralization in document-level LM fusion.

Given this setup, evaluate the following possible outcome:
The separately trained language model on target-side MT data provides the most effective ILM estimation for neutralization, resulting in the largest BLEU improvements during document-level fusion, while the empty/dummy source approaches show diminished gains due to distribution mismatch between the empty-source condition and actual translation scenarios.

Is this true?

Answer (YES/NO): YES